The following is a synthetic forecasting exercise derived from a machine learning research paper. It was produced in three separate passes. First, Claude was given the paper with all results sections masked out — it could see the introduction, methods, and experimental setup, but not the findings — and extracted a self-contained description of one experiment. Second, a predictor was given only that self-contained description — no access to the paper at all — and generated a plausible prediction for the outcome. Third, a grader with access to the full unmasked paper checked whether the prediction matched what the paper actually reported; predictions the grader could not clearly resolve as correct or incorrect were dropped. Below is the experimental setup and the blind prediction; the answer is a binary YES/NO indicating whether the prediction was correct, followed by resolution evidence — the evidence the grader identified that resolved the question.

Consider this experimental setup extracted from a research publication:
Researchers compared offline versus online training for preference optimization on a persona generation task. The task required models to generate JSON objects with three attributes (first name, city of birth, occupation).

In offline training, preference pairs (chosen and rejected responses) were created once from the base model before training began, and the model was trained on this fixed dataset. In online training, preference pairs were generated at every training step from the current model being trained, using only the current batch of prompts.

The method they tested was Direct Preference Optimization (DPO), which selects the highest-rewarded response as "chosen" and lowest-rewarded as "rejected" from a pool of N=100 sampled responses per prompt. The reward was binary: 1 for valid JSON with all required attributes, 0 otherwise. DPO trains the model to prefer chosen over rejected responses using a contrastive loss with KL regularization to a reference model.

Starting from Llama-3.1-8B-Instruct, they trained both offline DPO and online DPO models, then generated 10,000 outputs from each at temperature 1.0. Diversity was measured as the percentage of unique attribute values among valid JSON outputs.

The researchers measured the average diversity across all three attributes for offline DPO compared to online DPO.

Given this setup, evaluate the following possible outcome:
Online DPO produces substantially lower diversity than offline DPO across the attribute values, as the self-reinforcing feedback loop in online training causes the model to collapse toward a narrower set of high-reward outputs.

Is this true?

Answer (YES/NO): YES